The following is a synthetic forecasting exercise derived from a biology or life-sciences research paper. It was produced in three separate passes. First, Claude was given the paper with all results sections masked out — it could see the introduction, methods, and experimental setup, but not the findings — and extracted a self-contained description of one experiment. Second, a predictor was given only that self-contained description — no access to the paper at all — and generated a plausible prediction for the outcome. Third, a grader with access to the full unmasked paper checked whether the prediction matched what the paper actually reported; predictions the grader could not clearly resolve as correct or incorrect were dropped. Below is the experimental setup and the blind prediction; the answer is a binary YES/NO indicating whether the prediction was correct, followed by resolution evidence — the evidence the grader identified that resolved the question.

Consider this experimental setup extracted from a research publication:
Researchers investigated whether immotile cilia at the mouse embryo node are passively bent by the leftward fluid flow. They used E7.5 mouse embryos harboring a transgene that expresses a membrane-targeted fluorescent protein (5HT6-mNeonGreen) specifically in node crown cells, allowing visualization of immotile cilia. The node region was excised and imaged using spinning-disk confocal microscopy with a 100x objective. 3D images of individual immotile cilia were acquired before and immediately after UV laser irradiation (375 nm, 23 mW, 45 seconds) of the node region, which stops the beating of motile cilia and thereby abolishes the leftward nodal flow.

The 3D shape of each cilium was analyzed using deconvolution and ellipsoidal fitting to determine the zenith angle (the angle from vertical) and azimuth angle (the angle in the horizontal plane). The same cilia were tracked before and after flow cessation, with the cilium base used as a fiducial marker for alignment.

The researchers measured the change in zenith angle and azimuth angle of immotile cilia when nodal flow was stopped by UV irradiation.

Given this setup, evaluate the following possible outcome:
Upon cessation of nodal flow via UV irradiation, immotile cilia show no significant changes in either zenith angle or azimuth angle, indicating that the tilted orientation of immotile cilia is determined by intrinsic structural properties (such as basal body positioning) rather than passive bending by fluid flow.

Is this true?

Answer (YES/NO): NO